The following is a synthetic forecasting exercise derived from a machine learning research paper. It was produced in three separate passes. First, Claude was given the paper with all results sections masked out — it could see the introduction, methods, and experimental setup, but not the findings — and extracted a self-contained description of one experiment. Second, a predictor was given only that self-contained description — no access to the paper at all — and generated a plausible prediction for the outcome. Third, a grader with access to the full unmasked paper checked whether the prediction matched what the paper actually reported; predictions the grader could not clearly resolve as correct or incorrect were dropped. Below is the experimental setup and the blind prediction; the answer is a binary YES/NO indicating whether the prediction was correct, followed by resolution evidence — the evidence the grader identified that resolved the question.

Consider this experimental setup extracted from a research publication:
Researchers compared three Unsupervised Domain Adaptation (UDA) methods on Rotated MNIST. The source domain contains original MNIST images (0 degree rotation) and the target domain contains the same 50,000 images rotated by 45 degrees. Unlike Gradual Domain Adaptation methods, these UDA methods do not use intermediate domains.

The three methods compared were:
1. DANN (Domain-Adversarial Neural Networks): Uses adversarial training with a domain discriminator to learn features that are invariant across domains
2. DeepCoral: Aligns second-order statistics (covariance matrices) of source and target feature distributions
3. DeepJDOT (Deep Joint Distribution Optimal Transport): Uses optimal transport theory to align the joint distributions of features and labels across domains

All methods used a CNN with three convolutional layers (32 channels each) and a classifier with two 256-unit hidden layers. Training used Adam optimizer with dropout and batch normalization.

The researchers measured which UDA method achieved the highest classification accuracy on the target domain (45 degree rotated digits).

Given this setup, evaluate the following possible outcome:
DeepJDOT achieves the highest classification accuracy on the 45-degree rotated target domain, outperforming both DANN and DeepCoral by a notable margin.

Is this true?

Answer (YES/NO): NO